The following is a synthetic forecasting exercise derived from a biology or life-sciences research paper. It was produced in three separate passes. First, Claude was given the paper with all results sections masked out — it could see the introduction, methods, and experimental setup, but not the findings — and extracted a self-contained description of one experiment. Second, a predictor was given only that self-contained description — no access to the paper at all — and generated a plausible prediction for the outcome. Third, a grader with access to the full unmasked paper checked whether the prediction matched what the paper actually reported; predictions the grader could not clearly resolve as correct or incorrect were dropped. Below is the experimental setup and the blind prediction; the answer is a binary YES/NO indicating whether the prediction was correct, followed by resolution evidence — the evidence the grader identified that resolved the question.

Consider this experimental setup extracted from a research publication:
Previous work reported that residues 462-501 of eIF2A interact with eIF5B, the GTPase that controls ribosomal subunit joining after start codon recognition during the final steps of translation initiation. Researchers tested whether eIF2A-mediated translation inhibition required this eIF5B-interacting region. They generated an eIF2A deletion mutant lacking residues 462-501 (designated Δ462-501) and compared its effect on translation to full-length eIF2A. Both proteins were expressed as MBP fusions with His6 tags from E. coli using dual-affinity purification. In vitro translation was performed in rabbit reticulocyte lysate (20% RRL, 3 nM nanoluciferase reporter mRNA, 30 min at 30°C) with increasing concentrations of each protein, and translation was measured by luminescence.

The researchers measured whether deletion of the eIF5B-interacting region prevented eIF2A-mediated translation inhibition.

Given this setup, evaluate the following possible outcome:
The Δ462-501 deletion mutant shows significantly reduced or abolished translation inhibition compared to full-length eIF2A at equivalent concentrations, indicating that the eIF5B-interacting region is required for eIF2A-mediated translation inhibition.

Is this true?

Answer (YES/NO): NO